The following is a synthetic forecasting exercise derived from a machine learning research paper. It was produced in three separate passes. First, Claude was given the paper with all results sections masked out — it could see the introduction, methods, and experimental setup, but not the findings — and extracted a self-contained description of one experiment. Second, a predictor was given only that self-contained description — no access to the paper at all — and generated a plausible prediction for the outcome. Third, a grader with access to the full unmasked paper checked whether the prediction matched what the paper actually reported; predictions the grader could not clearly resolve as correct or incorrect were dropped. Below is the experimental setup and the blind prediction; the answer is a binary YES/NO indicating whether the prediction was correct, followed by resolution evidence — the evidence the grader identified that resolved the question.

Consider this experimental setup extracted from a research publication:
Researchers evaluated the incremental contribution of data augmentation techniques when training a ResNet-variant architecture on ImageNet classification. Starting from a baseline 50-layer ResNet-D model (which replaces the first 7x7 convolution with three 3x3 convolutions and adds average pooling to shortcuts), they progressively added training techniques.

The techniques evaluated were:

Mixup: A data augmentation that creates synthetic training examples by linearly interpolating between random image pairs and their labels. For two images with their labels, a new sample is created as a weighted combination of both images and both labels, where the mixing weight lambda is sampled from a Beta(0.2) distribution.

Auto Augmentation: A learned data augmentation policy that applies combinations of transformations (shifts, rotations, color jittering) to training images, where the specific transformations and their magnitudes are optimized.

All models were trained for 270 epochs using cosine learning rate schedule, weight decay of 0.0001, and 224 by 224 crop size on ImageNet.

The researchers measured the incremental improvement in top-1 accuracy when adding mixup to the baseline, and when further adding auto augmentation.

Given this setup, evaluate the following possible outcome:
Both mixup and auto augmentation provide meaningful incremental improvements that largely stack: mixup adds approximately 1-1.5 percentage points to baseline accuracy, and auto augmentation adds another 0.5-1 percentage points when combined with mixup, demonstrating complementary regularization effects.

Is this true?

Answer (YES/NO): NO